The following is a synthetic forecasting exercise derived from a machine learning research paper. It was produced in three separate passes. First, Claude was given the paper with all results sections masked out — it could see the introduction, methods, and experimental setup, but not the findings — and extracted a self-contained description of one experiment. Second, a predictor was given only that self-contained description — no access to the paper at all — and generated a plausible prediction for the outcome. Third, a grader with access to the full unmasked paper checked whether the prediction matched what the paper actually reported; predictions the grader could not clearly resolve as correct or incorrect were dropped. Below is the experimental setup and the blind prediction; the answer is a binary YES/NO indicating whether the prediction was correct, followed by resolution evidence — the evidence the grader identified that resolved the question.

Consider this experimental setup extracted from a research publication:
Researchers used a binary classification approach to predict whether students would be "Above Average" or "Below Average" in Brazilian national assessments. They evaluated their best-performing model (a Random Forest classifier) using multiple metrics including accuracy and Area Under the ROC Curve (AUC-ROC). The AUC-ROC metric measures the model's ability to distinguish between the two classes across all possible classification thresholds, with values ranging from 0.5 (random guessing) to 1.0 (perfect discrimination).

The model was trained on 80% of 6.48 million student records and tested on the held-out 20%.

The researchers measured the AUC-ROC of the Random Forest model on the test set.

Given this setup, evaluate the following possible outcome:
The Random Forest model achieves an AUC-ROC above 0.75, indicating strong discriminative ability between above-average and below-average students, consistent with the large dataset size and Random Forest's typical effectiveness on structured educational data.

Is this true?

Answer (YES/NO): YES